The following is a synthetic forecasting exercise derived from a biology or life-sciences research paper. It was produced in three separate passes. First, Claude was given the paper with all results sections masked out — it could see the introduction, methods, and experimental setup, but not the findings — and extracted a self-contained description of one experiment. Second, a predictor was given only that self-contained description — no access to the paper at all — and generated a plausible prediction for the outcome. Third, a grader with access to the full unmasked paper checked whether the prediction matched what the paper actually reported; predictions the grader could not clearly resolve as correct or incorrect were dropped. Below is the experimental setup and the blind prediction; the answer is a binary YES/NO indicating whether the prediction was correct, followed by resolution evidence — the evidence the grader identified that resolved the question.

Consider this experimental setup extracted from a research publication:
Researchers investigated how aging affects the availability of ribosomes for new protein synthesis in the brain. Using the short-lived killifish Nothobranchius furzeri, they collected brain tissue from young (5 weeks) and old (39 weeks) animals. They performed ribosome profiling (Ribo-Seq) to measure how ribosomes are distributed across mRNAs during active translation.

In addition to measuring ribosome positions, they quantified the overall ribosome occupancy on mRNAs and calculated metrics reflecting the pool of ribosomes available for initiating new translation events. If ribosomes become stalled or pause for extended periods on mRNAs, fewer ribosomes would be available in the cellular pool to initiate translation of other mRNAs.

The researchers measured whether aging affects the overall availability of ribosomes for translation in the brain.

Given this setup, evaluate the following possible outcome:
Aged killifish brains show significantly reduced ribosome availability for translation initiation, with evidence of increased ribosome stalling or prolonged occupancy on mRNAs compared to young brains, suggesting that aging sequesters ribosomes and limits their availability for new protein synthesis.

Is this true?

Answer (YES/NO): YES